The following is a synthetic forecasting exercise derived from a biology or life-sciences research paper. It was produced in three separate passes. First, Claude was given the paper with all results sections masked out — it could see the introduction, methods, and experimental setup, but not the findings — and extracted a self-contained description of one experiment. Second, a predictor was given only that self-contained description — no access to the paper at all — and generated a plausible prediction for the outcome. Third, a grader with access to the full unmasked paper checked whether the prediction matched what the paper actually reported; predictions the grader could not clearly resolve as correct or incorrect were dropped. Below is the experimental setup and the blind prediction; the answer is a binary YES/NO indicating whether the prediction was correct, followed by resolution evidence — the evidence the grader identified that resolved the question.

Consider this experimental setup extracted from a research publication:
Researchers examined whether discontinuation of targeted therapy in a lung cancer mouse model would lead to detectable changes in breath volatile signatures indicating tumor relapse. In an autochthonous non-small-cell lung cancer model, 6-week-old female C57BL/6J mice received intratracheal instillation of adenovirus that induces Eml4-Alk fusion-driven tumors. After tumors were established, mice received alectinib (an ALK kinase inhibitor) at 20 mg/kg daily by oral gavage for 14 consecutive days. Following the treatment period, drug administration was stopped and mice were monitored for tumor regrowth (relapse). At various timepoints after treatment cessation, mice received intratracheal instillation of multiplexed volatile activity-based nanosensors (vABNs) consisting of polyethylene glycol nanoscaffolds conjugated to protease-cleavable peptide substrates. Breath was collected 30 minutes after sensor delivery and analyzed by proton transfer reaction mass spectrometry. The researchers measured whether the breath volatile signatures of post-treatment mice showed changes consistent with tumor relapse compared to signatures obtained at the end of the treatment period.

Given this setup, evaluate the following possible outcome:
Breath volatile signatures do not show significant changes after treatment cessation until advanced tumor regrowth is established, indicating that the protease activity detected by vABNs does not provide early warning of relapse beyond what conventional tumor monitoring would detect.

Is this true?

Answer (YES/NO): NO